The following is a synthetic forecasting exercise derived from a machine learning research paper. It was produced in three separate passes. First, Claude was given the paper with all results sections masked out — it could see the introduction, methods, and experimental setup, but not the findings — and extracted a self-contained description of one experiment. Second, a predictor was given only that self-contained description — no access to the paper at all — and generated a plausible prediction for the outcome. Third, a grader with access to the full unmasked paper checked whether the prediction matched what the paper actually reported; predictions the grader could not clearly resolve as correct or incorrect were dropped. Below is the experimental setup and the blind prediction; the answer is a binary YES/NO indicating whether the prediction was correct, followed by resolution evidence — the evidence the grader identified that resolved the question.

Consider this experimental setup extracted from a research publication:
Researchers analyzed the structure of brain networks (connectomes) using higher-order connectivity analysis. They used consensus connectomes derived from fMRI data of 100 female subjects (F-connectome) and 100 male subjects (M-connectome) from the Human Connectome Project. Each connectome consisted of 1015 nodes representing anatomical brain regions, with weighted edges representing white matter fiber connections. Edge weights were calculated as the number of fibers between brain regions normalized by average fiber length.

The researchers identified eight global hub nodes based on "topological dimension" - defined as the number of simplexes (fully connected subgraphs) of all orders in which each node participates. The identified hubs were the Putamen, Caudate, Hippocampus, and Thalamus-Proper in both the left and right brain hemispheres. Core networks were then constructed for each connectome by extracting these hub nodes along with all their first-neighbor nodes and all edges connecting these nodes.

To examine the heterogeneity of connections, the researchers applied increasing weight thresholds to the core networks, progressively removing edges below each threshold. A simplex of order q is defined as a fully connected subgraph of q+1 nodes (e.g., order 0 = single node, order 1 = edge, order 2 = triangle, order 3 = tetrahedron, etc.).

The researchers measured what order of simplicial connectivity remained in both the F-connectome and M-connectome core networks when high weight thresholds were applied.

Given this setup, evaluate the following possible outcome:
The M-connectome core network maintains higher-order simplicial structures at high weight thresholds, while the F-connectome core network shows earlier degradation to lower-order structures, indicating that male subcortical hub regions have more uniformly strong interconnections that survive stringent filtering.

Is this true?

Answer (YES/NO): NO